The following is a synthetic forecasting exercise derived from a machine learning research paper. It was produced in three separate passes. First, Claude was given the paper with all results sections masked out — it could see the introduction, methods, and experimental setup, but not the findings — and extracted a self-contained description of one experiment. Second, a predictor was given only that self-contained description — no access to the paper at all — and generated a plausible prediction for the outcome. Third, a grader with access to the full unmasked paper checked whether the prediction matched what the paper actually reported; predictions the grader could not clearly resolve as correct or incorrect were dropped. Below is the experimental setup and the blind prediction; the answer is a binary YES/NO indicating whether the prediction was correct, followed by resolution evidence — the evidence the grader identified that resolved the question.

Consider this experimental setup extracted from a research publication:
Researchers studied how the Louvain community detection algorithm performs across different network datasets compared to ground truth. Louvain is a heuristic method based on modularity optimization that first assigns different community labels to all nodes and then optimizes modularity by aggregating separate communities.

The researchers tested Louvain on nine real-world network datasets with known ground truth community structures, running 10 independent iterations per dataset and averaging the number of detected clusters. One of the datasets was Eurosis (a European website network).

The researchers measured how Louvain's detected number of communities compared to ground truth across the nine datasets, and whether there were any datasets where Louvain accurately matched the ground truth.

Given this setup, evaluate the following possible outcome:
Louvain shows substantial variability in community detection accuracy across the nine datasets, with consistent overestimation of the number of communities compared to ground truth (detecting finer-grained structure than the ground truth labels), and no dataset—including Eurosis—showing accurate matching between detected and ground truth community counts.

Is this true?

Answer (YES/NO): NO